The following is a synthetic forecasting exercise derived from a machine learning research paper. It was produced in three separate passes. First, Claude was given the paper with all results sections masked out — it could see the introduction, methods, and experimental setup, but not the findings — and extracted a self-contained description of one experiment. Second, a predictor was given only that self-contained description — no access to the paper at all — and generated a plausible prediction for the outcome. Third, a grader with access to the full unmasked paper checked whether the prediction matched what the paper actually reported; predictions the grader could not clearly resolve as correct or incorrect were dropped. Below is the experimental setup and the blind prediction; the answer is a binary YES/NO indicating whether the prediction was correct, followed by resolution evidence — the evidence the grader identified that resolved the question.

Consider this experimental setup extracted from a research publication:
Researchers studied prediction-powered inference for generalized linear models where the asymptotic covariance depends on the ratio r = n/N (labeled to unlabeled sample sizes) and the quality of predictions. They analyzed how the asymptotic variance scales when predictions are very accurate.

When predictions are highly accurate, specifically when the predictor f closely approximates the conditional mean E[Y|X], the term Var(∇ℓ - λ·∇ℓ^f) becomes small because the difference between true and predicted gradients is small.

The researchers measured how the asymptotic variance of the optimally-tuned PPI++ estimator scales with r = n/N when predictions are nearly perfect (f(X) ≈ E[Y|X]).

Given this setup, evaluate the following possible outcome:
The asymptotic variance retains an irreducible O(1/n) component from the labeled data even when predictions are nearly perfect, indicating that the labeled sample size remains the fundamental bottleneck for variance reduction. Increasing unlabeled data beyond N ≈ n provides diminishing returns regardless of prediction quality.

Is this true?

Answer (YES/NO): YES